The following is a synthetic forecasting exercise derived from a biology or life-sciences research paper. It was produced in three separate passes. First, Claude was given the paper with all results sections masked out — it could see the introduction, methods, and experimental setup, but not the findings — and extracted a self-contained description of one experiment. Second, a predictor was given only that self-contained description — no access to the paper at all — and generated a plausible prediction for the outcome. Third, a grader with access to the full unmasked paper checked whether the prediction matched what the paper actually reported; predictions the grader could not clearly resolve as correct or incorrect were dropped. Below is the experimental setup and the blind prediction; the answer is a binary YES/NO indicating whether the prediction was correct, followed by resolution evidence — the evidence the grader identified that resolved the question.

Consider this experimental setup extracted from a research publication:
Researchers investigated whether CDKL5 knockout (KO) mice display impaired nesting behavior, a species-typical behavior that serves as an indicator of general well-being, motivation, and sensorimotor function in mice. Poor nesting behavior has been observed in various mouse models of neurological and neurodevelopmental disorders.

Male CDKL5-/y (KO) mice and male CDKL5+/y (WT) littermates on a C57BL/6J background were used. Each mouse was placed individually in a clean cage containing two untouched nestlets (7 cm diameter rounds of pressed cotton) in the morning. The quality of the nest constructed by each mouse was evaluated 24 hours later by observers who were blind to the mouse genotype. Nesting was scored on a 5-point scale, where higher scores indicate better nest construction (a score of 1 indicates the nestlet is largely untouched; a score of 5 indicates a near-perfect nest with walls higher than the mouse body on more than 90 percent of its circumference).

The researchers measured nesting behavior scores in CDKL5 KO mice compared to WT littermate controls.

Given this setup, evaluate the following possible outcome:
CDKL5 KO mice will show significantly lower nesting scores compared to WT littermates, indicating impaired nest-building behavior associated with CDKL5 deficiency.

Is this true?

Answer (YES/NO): NO